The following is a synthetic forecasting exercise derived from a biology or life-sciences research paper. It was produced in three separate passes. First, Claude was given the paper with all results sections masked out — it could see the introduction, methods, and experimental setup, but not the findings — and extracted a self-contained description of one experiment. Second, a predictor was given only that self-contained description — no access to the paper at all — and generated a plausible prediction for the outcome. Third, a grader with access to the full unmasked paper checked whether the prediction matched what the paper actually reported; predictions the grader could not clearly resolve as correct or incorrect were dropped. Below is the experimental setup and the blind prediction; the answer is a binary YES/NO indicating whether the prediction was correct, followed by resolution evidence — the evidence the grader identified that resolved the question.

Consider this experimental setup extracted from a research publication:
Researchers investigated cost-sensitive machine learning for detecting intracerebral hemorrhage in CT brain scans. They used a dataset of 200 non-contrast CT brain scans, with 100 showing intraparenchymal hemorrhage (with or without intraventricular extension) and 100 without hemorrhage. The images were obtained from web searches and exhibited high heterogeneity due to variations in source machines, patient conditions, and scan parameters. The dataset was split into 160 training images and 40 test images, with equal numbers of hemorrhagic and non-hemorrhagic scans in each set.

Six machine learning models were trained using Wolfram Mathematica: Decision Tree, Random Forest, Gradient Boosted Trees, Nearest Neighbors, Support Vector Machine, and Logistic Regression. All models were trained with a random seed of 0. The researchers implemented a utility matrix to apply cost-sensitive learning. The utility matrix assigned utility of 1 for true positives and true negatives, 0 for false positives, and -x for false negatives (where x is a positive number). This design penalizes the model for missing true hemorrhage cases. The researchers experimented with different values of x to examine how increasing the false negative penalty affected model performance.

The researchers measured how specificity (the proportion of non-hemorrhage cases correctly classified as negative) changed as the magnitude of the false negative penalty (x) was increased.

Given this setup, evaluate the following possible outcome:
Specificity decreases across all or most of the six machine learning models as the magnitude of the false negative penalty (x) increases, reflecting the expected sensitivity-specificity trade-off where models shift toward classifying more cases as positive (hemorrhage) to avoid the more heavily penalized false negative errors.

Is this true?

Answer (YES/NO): YES